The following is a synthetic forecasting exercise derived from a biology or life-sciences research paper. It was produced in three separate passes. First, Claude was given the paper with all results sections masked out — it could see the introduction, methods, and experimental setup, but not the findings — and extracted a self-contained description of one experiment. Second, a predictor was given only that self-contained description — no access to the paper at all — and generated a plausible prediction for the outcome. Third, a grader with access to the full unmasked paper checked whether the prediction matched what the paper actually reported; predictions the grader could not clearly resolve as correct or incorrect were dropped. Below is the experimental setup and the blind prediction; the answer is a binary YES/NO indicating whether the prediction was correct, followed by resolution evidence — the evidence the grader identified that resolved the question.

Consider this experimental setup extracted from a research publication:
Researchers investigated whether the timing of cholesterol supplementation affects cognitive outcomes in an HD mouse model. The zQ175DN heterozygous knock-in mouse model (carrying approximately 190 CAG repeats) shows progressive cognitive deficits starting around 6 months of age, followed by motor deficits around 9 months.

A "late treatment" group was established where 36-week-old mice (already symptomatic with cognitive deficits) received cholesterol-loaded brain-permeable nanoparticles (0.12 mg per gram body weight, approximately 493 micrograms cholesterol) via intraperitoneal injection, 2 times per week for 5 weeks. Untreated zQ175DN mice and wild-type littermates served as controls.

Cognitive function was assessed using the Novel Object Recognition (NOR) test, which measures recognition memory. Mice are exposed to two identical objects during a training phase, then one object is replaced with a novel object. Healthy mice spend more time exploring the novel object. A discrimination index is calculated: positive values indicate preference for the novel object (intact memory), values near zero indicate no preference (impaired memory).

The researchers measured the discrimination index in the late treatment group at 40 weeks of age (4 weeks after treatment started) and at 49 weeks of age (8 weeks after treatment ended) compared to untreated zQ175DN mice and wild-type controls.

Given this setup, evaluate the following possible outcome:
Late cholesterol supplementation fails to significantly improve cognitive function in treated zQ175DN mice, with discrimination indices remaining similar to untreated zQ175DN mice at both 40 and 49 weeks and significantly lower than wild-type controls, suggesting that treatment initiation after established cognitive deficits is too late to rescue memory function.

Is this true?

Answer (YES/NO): NO